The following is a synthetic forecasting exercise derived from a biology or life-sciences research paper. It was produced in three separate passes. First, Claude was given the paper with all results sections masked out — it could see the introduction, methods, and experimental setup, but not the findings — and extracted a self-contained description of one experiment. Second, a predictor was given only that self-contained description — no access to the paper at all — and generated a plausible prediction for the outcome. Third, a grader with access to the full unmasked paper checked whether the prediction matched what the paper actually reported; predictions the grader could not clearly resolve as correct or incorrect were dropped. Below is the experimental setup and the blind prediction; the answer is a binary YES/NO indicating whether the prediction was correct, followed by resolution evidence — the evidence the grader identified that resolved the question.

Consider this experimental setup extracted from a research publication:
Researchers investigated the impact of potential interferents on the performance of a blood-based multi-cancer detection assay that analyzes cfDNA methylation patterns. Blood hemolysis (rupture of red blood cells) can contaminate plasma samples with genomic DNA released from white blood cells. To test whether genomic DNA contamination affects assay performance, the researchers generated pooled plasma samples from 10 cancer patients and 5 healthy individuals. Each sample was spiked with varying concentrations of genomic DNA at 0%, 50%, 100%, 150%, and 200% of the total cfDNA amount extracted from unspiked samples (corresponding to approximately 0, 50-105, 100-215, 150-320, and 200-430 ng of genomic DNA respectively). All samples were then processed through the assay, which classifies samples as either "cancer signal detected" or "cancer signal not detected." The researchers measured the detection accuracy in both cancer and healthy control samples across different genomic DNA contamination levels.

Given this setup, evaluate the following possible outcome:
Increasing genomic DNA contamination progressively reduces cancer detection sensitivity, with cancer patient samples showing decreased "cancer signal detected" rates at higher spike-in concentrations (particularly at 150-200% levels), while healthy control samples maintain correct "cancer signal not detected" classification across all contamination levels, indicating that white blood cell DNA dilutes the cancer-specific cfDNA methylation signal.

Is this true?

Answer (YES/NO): YES